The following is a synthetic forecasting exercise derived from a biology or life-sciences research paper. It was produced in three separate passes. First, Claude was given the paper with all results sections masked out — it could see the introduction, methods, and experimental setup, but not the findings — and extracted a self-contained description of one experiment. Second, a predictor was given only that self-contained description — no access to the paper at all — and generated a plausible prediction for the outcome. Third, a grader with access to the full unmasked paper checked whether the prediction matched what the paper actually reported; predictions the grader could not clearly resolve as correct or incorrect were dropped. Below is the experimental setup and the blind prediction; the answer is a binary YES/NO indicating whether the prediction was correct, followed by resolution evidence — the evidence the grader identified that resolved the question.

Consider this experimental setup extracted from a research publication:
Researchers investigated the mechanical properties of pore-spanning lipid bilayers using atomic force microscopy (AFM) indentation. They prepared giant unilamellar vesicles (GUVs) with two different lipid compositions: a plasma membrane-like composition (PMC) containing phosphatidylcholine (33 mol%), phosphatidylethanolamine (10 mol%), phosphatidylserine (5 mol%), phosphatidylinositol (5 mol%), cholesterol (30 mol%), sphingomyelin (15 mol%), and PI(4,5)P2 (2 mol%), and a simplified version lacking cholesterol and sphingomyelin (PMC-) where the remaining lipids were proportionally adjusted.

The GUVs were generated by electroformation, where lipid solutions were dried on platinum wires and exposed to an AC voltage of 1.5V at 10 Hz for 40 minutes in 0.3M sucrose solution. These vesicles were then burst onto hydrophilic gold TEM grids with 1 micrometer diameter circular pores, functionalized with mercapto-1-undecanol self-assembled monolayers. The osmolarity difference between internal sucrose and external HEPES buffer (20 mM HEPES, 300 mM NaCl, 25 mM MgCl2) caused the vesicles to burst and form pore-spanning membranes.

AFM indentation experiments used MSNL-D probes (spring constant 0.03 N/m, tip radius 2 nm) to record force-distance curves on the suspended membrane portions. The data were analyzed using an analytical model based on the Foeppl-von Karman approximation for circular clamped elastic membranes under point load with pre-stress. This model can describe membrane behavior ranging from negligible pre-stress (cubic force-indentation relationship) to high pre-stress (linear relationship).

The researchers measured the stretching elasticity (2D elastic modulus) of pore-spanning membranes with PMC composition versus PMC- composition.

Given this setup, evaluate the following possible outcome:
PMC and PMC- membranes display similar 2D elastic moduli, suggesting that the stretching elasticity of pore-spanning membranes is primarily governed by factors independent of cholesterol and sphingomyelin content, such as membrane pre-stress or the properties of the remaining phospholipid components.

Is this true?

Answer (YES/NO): NO